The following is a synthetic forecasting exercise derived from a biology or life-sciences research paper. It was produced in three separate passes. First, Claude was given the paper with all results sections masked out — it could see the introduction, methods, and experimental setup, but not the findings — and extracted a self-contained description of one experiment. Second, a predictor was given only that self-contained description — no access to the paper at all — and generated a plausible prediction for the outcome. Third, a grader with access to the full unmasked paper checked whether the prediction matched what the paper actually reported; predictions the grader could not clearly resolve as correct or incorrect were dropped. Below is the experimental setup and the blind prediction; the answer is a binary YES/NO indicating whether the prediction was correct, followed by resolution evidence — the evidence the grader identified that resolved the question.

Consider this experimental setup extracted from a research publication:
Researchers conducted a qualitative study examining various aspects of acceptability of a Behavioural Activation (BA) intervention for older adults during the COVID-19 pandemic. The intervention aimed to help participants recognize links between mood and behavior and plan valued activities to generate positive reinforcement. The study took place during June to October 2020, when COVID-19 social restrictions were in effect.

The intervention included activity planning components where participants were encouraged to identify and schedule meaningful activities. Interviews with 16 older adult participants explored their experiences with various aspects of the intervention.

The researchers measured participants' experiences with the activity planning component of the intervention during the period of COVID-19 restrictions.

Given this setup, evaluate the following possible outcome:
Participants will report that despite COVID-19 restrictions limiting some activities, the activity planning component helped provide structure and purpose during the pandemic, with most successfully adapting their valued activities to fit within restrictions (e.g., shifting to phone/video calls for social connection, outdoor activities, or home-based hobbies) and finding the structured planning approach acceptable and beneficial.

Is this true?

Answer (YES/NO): NO